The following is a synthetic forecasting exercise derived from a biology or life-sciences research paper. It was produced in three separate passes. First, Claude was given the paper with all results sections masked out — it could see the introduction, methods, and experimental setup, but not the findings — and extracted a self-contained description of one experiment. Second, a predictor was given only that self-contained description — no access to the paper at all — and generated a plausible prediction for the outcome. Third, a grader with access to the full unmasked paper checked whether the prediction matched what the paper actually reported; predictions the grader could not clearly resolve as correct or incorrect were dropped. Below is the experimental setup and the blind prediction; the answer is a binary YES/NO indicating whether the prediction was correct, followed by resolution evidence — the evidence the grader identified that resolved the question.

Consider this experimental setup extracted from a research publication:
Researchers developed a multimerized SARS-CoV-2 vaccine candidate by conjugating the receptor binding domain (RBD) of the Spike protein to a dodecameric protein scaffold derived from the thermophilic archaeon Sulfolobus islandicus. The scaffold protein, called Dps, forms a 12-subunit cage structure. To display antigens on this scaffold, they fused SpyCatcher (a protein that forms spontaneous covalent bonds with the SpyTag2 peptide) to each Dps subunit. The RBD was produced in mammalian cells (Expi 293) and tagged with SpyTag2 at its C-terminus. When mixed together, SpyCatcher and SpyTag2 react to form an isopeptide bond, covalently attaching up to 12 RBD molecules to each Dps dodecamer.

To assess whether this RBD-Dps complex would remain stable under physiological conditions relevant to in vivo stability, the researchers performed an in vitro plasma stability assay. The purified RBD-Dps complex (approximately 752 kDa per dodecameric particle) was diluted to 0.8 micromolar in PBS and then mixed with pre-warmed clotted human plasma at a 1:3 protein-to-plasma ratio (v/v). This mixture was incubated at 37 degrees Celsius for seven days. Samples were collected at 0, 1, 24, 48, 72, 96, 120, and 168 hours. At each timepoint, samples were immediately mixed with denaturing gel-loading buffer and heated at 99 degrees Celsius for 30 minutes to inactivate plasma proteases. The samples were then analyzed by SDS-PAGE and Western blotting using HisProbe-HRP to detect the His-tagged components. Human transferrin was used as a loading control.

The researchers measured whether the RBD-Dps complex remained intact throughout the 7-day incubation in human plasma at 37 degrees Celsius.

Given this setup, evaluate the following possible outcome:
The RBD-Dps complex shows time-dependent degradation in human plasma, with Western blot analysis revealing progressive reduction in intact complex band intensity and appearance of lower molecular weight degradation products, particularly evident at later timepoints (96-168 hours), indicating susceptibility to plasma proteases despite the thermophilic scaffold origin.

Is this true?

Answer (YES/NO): NO